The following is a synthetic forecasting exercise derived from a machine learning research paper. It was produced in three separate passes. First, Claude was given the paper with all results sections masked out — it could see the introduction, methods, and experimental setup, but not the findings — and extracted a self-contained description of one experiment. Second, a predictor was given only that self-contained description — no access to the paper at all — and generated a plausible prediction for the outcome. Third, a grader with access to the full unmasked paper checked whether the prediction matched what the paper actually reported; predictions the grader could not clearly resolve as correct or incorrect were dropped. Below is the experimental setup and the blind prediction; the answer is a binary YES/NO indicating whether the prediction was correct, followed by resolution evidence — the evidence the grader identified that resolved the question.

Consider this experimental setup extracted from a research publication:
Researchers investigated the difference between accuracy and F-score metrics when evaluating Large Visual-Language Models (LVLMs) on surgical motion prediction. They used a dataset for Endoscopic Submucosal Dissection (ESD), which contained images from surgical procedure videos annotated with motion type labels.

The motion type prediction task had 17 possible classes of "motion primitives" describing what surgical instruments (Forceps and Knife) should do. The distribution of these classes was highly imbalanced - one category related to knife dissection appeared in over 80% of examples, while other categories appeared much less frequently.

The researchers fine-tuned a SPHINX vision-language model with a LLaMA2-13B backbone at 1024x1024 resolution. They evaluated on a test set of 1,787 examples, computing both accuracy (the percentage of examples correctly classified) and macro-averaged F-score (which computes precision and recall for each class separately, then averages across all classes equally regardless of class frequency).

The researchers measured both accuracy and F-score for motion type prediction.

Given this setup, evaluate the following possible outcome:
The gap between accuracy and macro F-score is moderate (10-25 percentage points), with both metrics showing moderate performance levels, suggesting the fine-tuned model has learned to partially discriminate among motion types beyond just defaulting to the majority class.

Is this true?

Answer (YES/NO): NO